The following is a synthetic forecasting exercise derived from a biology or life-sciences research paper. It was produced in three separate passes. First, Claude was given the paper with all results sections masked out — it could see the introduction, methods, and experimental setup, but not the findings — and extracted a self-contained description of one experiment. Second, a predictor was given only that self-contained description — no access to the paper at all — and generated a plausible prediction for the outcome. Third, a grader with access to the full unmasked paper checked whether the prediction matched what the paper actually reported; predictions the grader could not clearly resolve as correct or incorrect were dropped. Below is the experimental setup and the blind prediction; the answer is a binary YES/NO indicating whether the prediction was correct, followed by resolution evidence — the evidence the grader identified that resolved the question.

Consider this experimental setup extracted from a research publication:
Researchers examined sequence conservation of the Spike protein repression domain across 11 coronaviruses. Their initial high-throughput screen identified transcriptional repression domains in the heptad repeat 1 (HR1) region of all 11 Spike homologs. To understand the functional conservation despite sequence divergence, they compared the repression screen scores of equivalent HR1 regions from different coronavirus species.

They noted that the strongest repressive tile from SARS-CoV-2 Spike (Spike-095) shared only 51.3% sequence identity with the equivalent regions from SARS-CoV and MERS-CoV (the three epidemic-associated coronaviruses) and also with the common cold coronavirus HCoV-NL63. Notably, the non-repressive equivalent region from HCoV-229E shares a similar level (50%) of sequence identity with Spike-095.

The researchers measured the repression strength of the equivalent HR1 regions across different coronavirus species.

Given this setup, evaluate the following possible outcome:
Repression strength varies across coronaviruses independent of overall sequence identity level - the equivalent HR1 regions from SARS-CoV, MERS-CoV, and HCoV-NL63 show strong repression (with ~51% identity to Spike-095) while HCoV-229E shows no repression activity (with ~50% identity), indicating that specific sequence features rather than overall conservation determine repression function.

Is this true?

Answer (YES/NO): YES